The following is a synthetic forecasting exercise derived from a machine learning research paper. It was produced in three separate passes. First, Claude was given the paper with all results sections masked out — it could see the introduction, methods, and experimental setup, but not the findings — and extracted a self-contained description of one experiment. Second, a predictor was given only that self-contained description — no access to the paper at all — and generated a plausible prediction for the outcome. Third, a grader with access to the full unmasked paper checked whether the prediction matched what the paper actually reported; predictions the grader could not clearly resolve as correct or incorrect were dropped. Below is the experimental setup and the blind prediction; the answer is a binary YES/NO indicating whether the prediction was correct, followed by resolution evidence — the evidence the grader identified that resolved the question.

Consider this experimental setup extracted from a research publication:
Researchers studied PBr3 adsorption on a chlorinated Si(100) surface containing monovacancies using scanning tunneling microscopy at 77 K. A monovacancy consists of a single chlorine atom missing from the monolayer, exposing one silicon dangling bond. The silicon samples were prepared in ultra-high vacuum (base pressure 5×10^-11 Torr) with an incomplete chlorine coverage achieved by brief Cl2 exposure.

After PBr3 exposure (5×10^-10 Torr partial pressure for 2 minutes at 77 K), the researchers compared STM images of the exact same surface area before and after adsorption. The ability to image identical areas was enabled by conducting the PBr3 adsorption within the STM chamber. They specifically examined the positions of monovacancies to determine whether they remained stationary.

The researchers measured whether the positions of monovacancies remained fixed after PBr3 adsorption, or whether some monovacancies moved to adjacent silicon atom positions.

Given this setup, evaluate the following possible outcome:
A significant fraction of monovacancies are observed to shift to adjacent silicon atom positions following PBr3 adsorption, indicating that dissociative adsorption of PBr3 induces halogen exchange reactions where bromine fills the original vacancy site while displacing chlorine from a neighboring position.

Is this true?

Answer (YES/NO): NO